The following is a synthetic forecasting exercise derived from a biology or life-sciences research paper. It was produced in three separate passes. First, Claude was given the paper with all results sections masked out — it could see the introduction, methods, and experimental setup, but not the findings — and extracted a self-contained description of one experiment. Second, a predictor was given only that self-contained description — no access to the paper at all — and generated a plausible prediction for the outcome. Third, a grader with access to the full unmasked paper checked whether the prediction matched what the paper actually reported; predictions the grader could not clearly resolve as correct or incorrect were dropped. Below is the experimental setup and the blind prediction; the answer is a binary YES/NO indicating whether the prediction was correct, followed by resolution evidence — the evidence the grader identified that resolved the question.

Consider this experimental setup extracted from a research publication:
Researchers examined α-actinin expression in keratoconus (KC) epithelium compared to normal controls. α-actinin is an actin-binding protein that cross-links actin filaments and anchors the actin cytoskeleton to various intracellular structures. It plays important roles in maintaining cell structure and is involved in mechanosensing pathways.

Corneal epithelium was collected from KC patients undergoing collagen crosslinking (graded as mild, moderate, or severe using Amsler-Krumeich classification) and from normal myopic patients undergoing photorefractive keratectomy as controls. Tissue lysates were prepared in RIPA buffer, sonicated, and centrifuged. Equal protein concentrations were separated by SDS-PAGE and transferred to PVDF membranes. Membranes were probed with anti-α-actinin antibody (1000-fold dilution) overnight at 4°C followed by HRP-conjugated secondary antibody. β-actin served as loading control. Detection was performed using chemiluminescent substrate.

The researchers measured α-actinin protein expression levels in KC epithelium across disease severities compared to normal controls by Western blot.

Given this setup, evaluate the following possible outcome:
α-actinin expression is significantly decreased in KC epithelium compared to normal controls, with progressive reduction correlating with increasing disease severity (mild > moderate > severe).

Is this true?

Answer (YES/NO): NO